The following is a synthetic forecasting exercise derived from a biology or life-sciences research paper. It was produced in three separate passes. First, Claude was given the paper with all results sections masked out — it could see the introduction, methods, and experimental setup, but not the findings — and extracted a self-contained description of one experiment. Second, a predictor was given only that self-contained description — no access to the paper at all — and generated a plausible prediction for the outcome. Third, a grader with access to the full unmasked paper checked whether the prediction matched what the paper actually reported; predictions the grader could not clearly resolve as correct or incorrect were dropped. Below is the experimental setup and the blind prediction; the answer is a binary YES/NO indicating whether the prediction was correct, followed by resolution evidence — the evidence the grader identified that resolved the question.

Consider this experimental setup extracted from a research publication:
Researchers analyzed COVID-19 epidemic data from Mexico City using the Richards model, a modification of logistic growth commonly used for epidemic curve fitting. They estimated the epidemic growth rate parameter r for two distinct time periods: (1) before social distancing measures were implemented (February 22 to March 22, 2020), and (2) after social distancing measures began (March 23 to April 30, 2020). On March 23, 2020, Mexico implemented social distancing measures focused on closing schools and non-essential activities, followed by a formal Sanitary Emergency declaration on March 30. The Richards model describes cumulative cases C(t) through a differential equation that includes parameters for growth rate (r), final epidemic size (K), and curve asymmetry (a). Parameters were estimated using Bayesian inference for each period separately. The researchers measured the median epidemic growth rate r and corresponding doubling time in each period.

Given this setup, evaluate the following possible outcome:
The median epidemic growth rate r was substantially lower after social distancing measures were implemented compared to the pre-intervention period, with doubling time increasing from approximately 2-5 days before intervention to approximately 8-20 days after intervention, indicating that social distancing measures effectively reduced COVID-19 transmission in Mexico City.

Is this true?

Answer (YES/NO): NO